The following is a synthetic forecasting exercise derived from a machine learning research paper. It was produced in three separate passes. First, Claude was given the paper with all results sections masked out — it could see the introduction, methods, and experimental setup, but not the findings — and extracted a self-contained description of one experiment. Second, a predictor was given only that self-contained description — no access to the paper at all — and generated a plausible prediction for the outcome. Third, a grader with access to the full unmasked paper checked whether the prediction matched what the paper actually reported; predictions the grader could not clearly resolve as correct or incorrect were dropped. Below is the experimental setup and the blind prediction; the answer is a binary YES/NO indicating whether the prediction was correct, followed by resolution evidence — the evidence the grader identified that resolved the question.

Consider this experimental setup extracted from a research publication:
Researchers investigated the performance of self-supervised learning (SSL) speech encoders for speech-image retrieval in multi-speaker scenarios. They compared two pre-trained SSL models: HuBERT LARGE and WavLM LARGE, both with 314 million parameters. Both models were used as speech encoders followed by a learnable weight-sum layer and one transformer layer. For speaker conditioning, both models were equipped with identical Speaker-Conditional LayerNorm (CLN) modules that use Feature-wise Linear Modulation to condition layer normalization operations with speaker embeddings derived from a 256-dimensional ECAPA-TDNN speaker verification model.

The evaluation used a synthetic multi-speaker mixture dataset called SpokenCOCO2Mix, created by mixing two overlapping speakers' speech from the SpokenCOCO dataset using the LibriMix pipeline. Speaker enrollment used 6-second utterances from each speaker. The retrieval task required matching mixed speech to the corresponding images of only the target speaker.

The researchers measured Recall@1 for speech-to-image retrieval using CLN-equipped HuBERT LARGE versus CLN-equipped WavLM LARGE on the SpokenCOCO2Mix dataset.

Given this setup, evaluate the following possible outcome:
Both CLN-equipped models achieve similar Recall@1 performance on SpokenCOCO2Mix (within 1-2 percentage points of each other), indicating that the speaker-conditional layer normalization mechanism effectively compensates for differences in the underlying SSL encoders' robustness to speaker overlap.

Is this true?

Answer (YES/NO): NO